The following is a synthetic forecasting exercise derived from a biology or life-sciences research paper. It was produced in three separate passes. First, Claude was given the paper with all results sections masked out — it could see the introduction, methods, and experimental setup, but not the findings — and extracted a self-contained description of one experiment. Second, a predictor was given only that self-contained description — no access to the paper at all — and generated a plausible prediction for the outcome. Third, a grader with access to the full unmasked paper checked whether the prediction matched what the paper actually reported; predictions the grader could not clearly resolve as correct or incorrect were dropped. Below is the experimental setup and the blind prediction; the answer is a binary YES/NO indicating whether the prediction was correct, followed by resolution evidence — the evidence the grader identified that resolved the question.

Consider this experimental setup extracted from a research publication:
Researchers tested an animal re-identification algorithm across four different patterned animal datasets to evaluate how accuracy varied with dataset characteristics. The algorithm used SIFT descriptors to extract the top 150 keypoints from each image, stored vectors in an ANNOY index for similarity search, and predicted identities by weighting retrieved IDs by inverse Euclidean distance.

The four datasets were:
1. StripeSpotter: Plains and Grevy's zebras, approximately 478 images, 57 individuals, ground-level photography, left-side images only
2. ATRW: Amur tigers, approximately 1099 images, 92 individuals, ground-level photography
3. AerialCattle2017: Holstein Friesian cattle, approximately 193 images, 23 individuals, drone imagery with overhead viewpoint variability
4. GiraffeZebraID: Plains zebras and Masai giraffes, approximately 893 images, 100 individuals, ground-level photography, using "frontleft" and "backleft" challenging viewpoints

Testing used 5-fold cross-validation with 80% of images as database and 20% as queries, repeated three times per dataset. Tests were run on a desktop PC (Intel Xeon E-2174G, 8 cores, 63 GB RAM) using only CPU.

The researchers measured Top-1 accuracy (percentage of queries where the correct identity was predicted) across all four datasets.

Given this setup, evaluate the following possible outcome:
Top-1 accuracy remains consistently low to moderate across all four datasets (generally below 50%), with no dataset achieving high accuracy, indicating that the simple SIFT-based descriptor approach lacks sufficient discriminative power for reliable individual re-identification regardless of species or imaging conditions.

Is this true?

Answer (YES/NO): NO